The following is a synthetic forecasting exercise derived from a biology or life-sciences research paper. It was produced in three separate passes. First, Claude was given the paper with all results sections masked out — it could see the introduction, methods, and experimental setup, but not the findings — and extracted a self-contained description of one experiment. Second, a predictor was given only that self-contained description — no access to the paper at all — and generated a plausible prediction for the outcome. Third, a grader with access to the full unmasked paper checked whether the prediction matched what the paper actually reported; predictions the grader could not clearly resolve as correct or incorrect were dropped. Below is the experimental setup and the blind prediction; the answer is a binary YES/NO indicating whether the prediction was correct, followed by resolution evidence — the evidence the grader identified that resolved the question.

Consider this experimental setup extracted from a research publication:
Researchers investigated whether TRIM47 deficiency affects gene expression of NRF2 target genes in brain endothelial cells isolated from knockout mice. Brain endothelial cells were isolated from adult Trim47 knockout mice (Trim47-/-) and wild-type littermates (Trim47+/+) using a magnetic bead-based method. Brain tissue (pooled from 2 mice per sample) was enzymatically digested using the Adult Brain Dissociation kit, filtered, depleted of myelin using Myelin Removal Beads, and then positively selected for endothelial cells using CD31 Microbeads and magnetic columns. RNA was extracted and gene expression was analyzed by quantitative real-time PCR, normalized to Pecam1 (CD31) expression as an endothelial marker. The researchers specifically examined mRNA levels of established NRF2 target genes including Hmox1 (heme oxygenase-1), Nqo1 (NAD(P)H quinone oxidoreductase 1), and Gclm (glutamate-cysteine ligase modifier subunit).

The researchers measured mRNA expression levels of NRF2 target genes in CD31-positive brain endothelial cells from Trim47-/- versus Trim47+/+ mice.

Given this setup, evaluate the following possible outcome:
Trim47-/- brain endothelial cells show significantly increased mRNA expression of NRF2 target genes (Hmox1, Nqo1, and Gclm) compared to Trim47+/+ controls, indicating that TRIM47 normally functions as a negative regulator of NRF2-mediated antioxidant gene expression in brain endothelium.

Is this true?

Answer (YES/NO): NO